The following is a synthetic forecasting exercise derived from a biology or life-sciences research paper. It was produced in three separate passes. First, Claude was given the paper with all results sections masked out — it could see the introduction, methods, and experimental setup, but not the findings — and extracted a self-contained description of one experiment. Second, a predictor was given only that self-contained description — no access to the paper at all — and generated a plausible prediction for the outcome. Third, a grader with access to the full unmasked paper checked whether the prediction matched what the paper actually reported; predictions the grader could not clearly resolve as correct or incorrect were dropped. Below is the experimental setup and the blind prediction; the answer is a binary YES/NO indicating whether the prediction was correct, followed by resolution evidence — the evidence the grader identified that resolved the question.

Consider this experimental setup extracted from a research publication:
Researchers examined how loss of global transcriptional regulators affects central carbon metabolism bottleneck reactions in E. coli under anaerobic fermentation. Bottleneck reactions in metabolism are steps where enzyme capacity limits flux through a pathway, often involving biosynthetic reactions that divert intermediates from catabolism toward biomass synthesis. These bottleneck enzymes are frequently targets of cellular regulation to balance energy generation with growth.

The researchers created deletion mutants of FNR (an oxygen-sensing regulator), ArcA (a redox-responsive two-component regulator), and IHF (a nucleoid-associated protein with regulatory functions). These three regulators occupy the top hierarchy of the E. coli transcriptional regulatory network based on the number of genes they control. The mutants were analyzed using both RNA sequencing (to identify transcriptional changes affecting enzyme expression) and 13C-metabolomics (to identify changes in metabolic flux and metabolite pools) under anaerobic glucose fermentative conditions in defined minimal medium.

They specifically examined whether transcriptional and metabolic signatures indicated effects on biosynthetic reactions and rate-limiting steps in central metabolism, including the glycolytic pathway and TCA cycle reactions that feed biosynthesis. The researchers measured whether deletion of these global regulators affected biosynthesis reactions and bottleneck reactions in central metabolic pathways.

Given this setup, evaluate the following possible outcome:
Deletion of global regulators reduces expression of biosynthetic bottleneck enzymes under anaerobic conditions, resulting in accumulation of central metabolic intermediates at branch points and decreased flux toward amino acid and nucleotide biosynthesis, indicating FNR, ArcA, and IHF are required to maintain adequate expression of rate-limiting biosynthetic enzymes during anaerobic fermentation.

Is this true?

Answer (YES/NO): NO